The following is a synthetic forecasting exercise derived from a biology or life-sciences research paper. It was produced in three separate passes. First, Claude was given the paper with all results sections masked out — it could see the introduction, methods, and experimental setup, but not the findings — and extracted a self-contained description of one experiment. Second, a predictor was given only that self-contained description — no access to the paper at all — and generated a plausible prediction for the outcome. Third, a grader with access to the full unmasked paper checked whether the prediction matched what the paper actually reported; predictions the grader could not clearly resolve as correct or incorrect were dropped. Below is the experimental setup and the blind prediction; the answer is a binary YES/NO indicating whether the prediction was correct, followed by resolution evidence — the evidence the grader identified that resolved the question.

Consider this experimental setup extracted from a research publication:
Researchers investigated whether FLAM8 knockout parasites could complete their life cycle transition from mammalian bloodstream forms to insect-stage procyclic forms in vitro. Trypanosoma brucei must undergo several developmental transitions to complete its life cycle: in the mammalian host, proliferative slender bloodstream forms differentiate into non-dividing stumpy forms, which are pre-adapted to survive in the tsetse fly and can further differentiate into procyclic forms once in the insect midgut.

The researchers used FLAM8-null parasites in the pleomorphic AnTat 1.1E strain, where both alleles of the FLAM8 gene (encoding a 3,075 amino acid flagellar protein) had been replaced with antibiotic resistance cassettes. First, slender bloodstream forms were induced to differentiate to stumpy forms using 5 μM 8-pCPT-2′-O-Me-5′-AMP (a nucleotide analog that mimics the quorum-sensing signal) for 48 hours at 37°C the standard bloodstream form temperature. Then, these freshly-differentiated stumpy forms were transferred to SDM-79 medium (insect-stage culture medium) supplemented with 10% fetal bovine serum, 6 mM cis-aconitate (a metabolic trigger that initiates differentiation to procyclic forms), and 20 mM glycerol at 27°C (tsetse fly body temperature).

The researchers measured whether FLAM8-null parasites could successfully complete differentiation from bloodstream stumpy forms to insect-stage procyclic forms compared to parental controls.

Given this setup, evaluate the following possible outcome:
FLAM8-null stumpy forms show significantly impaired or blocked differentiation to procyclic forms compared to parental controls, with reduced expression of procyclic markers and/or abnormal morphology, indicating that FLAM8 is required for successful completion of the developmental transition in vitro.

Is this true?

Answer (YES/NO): NO